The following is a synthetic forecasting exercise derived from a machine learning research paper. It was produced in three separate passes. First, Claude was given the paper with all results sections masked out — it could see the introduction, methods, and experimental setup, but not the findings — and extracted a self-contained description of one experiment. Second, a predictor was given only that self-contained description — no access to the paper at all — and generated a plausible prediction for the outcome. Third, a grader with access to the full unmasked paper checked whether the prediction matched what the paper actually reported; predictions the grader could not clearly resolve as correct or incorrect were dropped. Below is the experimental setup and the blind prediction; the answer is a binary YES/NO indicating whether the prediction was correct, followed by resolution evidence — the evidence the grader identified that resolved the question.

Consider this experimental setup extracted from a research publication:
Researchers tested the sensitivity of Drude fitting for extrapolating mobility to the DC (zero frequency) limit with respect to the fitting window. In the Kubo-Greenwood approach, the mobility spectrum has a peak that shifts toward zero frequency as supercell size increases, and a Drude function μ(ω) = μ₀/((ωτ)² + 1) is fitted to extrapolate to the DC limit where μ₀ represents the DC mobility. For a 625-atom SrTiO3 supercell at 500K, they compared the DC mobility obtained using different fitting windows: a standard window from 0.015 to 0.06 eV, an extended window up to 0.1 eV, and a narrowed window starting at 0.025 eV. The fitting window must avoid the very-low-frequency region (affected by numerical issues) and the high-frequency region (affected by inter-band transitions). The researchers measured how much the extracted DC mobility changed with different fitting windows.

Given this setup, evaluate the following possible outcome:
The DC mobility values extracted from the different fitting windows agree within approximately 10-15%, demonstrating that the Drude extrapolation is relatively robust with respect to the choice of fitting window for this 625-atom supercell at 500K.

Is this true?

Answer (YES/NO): NO